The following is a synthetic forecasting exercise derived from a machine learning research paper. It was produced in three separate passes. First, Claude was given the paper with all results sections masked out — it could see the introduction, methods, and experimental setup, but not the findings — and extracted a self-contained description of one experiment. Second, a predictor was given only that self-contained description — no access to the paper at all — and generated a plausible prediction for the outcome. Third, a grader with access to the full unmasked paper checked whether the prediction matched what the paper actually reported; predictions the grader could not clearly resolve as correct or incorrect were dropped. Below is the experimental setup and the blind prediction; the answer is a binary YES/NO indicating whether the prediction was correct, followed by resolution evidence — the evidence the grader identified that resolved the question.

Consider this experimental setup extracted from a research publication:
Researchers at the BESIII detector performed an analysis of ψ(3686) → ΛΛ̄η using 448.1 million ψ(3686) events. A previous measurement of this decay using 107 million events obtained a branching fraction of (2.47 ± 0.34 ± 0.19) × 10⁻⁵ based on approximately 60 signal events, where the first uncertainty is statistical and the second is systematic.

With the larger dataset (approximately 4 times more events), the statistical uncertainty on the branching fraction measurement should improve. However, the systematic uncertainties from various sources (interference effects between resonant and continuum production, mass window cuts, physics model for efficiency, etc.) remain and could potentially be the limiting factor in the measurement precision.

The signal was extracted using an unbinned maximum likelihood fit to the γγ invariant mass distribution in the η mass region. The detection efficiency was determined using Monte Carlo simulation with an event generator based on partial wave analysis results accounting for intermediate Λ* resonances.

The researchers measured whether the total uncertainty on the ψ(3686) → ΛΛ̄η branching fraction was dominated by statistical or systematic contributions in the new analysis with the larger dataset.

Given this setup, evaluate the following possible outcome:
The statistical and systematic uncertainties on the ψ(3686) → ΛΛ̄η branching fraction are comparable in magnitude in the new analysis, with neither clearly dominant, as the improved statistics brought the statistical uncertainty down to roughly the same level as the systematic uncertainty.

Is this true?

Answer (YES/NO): NO